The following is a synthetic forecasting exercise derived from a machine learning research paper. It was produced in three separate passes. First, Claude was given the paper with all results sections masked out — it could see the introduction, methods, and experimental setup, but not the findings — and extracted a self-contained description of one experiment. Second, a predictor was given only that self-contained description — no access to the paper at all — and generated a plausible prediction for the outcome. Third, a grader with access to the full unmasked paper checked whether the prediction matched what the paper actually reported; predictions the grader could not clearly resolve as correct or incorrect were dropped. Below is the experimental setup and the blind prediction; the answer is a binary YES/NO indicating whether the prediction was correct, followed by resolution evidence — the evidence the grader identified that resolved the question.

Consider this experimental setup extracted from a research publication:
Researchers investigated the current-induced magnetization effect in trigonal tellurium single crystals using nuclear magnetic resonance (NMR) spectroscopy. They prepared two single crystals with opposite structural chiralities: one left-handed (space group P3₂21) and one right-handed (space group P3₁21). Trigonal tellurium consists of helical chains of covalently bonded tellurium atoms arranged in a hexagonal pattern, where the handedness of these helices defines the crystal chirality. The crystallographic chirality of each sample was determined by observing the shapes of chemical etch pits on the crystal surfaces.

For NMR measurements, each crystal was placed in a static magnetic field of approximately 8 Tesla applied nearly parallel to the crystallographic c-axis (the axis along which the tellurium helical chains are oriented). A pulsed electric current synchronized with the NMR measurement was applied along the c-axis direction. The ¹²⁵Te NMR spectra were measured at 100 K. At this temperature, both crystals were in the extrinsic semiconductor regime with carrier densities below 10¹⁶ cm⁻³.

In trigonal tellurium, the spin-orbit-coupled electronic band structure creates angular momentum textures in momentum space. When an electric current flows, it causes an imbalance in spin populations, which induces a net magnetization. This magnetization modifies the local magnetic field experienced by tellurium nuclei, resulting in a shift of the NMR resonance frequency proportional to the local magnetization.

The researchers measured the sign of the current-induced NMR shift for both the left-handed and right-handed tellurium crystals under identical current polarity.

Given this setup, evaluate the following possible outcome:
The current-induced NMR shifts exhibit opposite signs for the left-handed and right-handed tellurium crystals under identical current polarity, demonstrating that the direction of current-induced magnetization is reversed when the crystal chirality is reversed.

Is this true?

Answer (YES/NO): YES